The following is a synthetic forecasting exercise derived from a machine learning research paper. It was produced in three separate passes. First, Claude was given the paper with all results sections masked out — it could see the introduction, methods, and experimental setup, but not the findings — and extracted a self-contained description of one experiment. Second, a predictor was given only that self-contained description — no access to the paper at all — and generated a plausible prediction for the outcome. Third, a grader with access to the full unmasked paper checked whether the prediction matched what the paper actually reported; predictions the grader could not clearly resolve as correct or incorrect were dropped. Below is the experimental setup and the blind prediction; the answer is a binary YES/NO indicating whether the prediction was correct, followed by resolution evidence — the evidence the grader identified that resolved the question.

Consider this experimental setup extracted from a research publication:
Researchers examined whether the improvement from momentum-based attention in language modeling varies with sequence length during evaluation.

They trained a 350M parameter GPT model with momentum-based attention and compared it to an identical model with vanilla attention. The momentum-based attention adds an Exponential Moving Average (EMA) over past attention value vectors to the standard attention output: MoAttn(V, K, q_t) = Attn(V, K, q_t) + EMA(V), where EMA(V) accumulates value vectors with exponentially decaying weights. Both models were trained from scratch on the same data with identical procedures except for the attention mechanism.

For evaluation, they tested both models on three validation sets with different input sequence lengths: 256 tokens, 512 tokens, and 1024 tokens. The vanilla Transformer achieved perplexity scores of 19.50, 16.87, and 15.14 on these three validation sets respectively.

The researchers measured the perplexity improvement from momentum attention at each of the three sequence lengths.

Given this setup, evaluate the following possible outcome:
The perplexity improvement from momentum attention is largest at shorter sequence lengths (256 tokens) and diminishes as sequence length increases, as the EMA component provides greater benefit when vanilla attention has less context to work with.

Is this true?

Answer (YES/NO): NO